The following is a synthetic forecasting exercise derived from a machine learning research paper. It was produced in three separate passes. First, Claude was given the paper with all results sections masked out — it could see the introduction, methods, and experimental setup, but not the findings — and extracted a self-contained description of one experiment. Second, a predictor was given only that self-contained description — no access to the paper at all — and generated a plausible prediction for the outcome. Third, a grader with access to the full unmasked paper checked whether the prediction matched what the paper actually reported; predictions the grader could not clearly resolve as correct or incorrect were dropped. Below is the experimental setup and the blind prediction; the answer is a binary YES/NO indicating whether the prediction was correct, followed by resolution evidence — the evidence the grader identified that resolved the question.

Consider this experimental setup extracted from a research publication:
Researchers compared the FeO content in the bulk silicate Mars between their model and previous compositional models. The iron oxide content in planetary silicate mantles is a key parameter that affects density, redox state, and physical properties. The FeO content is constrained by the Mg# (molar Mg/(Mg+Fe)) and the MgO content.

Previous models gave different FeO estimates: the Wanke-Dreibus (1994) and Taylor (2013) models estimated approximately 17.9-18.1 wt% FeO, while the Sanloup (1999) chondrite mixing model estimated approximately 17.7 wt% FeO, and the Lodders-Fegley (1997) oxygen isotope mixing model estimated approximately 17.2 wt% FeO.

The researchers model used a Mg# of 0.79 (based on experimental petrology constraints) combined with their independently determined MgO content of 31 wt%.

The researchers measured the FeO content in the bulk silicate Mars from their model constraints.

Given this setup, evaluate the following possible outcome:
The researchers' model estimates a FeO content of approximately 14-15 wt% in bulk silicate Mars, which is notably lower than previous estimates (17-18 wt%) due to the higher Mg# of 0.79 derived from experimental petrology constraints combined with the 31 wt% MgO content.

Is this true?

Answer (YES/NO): YES